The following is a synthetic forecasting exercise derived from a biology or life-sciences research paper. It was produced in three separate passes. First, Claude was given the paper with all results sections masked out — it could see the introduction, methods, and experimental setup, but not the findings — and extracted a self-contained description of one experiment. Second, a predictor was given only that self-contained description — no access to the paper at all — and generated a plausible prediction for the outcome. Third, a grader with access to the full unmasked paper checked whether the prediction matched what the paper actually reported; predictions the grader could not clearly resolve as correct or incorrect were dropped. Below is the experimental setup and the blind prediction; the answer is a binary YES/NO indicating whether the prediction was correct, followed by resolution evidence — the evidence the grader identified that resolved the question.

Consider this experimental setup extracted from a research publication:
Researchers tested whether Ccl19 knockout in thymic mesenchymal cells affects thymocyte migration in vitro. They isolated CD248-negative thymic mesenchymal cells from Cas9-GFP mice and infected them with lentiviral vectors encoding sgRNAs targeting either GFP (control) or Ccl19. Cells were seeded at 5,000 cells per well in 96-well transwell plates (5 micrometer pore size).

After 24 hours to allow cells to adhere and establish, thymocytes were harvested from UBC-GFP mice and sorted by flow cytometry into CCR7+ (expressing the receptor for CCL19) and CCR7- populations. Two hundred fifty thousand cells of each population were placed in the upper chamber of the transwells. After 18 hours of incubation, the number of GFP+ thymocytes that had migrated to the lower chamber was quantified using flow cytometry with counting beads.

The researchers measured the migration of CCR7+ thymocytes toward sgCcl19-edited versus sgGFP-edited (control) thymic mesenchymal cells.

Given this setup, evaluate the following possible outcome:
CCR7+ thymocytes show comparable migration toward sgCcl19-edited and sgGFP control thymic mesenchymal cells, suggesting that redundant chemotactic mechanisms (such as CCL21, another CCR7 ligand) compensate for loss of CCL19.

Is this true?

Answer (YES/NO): NO